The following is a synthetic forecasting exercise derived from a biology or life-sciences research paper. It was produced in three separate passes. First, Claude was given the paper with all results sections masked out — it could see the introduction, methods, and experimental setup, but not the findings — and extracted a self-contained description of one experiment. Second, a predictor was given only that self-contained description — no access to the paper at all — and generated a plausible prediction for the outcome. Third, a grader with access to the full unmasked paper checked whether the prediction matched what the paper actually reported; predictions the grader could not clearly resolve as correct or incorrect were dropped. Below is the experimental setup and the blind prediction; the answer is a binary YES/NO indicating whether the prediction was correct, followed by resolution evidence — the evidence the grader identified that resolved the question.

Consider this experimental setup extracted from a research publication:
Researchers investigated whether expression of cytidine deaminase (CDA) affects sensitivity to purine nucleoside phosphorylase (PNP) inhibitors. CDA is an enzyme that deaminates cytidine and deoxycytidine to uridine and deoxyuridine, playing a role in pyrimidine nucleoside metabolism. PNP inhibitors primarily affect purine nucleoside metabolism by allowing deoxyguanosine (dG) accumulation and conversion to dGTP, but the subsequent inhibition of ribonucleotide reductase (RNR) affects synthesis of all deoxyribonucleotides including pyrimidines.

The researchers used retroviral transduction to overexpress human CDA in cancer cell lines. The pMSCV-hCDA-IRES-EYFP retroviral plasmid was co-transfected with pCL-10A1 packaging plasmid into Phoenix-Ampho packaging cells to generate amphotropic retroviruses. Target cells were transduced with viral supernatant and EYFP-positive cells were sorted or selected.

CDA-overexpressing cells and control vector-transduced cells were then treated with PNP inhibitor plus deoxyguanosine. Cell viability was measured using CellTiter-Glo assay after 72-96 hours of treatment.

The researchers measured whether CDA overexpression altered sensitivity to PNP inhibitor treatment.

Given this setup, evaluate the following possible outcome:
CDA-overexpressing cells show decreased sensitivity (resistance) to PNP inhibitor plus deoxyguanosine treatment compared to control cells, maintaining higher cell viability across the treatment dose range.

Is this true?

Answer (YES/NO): NO